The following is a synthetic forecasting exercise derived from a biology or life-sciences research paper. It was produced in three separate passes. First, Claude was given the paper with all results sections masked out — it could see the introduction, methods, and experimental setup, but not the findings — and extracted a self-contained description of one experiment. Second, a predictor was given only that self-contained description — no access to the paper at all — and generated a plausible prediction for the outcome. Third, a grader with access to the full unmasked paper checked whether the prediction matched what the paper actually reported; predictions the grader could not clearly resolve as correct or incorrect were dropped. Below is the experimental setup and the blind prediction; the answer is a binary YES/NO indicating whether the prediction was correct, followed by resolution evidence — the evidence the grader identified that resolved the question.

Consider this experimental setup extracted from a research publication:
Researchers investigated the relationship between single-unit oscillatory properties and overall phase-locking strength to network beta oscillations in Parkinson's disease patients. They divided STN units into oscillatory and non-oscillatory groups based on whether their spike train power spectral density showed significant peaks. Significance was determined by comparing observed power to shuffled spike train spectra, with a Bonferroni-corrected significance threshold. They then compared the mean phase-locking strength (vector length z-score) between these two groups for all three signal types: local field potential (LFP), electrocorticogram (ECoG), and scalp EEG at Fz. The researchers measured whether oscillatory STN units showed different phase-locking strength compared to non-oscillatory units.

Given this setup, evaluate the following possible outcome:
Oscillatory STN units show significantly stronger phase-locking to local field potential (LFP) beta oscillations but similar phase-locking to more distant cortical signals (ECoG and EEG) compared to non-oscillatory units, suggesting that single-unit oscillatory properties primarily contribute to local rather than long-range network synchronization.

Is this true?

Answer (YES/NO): NO